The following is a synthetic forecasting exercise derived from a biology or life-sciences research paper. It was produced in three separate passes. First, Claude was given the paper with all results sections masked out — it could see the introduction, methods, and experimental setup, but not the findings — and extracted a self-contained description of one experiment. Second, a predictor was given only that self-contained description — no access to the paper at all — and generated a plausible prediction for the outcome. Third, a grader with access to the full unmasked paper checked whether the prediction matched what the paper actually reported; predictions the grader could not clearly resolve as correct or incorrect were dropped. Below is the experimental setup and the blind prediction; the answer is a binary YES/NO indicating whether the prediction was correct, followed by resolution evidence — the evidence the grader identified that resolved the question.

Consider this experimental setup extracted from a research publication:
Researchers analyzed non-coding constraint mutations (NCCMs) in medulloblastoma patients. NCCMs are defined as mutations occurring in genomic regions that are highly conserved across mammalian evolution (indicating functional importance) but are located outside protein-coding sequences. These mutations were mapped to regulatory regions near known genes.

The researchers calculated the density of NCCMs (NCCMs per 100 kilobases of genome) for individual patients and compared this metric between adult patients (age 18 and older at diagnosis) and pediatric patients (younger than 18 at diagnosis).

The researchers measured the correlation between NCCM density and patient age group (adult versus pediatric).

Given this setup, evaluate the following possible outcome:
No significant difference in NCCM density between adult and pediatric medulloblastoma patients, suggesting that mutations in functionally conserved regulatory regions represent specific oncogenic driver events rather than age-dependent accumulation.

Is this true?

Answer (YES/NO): NO